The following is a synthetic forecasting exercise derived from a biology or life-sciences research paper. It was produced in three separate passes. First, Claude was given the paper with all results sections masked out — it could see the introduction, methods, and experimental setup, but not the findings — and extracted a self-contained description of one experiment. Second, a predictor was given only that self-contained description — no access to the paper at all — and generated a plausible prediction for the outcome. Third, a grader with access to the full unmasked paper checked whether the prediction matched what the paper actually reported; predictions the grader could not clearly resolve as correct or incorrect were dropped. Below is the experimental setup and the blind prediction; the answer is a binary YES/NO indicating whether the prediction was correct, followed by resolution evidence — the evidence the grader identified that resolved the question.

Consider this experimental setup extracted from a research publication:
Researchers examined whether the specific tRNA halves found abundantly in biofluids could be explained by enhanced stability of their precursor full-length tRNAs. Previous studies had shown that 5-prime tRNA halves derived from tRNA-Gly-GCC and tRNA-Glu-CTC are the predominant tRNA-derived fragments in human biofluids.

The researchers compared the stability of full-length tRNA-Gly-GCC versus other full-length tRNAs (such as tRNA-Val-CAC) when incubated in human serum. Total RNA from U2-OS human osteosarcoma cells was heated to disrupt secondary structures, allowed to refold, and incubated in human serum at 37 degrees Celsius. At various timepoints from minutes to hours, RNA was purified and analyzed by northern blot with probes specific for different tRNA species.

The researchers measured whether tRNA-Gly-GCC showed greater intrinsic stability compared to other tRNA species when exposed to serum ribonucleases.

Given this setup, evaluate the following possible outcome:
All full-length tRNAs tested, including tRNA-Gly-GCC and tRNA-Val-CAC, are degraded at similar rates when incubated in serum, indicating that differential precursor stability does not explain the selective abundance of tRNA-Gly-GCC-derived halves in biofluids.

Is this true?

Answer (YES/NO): NO